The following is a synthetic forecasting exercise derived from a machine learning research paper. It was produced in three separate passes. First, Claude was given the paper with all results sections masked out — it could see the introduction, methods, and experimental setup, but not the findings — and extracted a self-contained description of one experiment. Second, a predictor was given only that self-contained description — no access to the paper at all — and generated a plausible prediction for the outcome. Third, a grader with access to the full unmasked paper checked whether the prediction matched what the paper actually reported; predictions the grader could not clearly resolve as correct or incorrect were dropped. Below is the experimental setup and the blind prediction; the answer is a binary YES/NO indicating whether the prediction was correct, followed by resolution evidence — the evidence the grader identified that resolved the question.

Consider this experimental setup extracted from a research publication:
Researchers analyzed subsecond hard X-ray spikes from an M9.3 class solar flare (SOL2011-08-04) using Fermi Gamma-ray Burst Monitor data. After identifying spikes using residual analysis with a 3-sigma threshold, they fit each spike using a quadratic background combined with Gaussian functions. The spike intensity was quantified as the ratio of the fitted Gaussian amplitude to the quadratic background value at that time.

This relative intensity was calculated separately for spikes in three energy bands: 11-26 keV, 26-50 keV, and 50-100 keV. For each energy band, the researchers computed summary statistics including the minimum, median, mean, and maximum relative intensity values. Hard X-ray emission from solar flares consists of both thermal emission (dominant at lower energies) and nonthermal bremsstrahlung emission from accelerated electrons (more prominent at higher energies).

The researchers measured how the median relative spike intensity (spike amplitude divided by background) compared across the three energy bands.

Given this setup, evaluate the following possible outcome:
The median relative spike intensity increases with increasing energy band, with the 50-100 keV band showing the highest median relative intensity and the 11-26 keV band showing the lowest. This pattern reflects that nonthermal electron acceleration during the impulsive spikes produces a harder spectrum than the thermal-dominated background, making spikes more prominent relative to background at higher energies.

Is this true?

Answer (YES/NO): YES